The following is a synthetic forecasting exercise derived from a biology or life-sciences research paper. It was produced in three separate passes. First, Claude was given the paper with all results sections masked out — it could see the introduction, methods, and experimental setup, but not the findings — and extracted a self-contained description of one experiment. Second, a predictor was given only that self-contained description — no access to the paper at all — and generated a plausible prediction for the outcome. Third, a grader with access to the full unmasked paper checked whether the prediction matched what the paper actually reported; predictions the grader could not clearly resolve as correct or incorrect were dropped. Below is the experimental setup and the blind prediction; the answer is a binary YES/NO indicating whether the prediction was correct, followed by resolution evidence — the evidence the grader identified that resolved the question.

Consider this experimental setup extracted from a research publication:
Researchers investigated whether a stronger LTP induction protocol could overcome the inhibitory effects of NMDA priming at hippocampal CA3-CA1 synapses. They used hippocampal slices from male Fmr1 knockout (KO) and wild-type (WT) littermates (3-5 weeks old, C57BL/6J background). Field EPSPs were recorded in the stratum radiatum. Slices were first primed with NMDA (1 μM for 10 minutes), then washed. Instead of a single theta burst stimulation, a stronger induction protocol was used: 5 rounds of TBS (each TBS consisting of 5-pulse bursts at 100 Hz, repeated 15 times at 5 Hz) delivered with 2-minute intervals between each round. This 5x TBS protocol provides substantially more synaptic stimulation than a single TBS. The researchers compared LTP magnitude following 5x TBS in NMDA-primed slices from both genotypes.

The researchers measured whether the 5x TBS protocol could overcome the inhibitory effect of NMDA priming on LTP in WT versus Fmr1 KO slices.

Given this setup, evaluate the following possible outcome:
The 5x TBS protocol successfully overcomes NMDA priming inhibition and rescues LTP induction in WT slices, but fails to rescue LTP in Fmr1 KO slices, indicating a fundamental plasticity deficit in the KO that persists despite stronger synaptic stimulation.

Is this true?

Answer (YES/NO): YES